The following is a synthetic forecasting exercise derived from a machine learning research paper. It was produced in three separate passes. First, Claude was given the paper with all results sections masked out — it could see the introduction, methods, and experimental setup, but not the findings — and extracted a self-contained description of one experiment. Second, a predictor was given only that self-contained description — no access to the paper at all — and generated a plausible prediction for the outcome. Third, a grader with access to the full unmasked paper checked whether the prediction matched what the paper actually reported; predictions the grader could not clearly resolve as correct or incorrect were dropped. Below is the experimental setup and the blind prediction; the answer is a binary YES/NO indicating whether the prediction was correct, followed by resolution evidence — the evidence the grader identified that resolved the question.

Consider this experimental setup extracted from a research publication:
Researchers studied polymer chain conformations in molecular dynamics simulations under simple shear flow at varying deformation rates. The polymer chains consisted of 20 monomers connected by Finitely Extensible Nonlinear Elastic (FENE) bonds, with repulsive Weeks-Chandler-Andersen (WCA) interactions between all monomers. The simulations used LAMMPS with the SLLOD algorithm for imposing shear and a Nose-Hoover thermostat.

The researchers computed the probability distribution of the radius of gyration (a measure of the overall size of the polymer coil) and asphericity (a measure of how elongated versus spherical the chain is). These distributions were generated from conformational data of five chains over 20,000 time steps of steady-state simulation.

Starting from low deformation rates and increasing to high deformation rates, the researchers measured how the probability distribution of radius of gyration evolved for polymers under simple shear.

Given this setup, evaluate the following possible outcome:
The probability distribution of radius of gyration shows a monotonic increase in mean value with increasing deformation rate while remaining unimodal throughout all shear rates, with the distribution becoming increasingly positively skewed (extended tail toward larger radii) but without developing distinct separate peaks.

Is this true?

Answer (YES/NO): NO